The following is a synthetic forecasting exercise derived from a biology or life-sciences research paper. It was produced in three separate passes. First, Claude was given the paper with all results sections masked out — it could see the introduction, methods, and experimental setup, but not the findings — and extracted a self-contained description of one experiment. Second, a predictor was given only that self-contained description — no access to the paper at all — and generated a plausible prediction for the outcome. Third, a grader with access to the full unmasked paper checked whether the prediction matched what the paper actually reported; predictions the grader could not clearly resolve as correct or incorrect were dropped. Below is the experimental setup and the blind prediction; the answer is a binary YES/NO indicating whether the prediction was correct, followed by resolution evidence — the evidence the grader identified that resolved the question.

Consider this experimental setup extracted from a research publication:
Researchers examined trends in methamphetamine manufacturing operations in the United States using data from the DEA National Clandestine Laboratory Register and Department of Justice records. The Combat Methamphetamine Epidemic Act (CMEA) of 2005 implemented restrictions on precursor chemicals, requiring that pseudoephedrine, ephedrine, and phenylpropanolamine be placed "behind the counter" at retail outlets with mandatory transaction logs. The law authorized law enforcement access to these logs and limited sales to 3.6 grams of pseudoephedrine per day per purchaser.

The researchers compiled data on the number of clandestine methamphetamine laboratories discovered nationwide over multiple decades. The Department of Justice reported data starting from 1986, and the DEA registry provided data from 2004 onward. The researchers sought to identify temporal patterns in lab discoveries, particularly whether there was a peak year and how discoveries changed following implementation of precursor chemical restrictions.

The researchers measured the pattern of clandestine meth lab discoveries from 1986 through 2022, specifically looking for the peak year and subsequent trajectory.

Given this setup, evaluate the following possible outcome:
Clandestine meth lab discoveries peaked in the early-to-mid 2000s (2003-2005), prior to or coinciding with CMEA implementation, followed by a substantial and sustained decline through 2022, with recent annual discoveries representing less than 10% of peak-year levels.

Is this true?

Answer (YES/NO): YES